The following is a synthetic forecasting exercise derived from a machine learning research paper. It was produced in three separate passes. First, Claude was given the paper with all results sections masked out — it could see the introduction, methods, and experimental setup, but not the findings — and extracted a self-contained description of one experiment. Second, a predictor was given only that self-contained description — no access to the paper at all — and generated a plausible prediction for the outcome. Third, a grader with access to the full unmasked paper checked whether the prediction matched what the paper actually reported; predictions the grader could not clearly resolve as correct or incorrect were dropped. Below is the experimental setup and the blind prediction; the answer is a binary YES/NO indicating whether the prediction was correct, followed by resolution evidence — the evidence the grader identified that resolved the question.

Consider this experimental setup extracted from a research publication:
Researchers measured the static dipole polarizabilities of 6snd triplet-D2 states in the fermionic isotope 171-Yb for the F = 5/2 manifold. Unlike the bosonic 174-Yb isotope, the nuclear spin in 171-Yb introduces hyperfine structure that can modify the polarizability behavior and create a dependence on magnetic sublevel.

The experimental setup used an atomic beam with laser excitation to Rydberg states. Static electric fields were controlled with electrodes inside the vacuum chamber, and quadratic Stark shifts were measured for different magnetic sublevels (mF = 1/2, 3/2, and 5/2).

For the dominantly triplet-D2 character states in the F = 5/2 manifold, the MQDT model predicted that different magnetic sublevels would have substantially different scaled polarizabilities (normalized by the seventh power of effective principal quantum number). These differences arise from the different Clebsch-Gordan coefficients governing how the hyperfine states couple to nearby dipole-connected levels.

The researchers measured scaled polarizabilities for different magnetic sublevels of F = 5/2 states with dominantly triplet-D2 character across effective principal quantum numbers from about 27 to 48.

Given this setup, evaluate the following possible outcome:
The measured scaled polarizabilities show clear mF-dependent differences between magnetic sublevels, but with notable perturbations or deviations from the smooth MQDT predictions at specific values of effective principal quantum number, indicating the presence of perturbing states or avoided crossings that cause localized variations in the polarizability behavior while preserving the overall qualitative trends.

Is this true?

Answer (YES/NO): NO